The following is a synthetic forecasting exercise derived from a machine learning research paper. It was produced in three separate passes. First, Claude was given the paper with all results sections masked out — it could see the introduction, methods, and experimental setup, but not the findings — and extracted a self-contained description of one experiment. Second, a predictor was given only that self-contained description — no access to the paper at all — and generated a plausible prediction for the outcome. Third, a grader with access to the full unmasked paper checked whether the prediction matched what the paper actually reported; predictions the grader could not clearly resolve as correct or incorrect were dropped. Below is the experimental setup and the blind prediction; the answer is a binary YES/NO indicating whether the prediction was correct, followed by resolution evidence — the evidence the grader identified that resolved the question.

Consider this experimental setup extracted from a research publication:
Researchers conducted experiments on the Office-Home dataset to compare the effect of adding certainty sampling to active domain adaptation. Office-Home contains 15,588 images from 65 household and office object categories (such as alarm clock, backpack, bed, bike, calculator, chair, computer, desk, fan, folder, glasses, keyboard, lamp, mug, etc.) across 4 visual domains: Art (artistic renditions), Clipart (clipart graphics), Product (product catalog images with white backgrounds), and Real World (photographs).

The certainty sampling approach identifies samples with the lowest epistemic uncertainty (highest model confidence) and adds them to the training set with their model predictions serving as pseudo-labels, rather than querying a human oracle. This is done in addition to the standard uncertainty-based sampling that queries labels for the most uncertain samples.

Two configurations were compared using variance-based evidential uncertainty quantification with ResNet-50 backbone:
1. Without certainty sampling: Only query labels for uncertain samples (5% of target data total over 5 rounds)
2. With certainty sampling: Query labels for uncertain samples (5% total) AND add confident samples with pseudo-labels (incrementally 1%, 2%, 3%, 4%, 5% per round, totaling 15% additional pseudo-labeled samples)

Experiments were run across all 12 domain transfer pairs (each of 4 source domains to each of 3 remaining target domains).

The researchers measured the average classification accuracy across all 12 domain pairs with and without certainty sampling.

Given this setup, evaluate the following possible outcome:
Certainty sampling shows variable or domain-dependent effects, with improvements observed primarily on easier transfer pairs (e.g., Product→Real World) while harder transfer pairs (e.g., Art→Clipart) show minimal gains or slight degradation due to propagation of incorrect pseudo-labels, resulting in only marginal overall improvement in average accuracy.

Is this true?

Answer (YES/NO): NO